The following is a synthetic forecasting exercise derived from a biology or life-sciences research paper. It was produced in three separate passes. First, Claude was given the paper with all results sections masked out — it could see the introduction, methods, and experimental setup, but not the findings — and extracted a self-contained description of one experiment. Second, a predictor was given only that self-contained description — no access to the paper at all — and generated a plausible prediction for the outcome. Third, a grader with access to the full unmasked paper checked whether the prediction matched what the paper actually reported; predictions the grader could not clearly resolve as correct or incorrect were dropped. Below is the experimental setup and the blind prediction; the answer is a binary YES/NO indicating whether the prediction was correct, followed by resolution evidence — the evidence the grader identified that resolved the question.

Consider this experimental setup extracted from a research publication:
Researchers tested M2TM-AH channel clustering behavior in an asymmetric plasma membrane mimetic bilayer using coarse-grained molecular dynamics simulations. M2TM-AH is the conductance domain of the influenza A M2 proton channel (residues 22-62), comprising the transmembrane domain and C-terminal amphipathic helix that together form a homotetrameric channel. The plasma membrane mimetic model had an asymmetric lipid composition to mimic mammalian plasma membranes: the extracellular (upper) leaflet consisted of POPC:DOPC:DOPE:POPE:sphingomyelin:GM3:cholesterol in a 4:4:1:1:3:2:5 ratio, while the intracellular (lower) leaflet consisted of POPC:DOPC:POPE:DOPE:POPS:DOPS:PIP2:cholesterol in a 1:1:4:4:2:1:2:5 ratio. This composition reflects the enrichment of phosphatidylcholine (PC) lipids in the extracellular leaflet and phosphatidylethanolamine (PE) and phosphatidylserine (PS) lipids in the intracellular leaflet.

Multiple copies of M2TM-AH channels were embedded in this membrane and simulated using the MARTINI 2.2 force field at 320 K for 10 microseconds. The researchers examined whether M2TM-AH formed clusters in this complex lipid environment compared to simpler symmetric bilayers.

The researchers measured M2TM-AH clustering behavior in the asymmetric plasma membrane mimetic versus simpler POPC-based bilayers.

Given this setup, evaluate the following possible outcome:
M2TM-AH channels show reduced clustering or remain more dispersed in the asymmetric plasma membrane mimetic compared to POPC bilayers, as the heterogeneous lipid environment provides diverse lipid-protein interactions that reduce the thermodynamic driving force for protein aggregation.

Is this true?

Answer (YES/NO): NO